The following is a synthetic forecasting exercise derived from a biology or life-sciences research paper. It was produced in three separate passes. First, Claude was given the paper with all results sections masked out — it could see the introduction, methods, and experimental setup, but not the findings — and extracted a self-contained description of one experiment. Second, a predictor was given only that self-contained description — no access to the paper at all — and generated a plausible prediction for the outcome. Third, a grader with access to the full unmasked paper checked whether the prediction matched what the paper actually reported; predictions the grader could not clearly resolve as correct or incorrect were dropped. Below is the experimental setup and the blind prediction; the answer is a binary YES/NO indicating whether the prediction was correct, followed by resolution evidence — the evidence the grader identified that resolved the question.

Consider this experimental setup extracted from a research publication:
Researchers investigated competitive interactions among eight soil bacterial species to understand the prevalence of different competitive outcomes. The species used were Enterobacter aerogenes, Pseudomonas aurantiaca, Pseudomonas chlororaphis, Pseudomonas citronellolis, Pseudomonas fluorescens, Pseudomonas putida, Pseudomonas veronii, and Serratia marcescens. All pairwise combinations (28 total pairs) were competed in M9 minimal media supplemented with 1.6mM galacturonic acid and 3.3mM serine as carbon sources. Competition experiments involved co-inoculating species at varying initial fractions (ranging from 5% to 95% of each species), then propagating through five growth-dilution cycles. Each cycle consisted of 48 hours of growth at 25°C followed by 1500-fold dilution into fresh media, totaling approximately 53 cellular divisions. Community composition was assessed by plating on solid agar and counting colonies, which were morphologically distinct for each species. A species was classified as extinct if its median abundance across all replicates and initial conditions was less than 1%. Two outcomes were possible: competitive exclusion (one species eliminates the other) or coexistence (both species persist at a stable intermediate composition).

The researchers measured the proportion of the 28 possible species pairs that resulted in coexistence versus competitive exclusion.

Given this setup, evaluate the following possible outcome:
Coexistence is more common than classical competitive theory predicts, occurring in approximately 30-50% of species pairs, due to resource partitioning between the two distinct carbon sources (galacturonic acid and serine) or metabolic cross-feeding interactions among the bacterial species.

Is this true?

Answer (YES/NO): NO